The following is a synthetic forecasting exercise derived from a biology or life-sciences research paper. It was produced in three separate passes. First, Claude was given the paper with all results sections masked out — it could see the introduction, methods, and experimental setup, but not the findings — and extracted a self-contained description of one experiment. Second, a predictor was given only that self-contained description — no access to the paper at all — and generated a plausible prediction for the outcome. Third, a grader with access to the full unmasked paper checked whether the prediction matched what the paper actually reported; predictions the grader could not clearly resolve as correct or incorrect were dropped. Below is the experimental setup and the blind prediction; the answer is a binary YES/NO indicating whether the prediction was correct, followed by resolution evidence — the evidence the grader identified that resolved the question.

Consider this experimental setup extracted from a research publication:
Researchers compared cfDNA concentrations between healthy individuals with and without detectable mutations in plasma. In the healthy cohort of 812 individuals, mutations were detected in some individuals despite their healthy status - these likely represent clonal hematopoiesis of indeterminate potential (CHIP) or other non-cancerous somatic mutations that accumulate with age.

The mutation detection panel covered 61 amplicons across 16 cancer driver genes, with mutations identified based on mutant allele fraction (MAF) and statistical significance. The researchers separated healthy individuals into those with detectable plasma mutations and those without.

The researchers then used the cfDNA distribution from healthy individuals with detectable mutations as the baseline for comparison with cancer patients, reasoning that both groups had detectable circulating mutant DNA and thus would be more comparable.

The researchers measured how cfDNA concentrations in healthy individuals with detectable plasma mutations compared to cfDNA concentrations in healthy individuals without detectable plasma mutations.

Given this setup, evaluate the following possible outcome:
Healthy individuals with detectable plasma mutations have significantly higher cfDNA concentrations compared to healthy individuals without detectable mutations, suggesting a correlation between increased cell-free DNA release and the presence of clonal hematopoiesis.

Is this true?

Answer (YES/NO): YES